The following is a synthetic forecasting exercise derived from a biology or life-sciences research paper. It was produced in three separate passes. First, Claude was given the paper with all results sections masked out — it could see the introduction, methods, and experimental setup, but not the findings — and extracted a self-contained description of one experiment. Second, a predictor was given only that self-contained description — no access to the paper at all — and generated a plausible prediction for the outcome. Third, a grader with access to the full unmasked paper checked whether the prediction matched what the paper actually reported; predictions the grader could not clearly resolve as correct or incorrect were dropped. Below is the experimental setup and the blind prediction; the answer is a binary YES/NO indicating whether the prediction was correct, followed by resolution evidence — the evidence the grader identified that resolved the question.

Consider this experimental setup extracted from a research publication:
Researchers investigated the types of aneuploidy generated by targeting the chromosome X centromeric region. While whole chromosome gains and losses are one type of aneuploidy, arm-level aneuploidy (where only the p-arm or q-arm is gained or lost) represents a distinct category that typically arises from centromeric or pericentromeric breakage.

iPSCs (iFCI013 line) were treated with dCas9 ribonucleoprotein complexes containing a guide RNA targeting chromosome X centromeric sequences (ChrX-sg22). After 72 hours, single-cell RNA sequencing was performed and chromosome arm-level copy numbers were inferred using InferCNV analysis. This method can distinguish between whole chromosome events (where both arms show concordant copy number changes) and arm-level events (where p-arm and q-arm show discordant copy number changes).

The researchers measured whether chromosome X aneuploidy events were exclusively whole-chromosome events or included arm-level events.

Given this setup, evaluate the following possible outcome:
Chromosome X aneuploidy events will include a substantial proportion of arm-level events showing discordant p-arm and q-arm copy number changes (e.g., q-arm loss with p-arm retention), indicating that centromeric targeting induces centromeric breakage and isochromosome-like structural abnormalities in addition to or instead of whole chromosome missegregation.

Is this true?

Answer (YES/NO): YES